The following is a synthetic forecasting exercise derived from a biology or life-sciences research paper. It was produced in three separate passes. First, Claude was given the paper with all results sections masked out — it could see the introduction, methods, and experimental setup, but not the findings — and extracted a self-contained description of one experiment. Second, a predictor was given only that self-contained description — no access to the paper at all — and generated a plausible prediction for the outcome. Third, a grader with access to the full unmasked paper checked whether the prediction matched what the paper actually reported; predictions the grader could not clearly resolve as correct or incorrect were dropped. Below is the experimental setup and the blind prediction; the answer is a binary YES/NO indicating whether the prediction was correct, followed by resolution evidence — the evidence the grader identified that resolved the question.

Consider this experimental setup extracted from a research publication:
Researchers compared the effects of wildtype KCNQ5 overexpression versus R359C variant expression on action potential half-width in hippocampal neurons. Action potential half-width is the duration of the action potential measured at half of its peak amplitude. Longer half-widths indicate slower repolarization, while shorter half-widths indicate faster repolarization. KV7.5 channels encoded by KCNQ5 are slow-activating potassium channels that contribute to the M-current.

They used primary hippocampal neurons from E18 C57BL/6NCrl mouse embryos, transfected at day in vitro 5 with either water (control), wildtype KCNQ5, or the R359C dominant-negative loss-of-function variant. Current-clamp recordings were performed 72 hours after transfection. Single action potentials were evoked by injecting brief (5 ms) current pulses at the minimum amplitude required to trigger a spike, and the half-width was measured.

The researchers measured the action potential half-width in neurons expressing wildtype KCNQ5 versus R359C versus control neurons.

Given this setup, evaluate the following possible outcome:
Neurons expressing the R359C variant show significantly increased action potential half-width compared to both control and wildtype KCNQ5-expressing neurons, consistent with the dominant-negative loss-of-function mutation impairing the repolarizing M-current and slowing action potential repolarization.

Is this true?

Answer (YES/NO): NO